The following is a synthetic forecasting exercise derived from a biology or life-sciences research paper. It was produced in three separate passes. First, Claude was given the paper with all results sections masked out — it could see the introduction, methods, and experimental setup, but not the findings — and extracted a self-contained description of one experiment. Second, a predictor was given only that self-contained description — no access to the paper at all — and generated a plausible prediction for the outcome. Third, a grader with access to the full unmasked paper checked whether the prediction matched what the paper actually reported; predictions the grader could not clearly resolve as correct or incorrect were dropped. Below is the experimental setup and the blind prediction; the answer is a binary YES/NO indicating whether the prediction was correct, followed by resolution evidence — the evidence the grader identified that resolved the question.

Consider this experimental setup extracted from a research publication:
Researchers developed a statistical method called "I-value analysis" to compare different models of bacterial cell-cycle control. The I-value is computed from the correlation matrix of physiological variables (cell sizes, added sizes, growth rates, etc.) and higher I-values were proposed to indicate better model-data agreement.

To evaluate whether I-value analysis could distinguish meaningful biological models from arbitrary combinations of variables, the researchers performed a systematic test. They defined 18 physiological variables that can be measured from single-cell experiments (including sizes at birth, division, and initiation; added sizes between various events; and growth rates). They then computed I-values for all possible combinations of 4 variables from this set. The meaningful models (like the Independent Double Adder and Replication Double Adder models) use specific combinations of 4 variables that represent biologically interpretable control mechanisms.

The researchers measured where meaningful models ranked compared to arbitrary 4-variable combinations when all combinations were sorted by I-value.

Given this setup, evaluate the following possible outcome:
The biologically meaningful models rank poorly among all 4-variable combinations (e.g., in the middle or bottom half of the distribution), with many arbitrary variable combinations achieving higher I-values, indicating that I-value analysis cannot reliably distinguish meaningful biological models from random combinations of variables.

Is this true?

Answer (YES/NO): NO